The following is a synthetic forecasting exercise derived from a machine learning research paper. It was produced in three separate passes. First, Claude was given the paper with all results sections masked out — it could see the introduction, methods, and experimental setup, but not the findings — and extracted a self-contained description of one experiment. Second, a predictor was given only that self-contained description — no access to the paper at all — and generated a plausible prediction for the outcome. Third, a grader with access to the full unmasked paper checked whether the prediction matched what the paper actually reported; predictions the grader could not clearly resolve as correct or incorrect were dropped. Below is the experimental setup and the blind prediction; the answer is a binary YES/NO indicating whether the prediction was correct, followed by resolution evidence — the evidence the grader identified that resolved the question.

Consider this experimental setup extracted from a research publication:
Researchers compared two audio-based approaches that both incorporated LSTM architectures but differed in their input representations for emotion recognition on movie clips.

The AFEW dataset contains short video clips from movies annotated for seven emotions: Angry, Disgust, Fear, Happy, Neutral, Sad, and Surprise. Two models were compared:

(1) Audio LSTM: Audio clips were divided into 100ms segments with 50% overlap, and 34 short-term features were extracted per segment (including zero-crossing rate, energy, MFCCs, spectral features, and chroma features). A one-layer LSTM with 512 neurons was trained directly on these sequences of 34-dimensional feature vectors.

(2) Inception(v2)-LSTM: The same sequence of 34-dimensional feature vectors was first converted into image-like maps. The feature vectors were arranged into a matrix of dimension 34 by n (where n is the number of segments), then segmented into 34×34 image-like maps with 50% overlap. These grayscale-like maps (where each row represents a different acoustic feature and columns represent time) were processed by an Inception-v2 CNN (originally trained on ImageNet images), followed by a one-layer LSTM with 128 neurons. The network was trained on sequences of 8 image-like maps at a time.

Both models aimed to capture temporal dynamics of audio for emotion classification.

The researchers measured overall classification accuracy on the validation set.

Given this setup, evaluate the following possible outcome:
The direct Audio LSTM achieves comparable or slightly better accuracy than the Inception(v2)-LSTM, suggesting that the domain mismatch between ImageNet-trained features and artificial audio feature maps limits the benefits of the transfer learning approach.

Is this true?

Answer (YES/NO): YES